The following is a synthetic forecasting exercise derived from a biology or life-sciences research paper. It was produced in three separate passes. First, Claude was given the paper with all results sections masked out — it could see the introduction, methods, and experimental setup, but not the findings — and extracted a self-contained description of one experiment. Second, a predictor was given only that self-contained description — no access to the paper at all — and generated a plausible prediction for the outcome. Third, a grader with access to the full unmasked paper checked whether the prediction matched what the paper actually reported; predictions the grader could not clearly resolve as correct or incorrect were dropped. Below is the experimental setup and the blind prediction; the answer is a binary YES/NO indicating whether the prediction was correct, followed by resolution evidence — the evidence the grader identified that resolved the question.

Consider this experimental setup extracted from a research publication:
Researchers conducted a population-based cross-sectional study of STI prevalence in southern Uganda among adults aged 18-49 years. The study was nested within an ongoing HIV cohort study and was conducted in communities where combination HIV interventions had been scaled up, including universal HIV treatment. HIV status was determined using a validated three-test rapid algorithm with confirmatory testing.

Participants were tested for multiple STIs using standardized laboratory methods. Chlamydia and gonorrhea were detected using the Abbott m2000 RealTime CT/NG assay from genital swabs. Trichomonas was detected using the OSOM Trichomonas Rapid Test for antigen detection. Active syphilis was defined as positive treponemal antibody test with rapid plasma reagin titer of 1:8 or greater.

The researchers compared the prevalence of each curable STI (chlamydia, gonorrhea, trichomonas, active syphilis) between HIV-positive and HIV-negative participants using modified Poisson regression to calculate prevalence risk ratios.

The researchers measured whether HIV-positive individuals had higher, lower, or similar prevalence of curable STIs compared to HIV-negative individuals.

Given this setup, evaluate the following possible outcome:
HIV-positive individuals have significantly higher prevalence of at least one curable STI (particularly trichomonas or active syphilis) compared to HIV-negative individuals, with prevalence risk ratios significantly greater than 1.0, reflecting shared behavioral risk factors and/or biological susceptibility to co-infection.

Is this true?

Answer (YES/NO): YES